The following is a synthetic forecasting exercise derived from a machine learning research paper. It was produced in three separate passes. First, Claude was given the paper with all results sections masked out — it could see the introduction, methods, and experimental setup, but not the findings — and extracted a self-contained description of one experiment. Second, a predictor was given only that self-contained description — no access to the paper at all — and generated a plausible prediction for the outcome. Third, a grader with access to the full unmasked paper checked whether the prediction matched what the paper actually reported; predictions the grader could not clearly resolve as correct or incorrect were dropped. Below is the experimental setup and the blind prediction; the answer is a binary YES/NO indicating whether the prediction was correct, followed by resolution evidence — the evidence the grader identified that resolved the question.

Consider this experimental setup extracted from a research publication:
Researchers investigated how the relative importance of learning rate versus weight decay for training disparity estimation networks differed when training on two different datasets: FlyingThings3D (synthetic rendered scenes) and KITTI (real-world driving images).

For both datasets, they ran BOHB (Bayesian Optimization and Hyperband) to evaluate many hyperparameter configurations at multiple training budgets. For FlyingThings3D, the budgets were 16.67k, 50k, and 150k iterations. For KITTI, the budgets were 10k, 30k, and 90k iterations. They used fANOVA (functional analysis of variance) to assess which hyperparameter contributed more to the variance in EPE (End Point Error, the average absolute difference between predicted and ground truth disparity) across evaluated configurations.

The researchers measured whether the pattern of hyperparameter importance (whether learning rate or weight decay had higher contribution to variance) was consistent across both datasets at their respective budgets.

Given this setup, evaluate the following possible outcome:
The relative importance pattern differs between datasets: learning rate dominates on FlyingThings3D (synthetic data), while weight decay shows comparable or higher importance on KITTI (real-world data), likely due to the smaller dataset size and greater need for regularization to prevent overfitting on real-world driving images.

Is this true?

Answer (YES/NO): NO